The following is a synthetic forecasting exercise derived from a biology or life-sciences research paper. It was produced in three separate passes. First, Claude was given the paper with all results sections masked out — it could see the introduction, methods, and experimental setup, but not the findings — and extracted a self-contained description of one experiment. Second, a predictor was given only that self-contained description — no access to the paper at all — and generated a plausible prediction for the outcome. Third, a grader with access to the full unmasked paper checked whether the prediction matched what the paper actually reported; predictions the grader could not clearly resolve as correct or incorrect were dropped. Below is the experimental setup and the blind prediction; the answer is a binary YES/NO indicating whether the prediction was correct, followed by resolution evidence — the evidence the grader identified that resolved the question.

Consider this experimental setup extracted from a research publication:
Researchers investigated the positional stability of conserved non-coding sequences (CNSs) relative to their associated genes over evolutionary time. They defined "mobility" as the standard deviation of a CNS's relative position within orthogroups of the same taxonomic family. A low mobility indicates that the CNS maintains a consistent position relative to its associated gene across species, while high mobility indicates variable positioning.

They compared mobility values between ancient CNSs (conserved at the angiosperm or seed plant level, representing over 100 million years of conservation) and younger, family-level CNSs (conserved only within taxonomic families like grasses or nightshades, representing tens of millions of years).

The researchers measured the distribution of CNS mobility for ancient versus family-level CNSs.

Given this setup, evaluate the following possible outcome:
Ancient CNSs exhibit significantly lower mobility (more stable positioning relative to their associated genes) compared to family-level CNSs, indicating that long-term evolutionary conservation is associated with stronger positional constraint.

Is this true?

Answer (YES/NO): YES